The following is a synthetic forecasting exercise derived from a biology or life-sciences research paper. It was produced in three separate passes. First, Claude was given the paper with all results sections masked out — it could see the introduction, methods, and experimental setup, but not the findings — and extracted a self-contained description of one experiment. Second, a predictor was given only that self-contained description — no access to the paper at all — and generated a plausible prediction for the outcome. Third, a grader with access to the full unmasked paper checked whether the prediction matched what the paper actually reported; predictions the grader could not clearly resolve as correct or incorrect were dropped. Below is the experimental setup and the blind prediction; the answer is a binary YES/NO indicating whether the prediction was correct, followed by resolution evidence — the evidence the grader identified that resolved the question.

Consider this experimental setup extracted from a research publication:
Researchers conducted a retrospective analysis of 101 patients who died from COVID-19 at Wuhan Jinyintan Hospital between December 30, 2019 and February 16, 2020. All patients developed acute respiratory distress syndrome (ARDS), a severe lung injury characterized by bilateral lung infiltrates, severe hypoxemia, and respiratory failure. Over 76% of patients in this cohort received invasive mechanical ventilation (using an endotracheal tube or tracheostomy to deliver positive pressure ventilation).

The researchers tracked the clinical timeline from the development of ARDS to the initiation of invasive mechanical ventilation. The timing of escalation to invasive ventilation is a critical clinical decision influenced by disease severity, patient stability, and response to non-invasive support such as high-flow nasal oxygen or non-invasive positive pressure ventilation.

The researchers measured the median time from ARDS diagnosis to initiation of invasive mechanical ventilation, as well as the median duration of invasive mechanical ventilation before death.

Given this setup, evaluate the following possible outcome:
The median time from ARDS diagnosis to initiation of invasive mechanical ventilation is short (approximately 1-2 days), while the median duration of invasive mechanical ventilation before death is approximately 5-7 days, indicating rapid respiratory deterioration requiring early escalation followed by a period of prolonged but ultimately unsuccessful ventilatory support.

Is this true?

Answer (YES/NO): NO